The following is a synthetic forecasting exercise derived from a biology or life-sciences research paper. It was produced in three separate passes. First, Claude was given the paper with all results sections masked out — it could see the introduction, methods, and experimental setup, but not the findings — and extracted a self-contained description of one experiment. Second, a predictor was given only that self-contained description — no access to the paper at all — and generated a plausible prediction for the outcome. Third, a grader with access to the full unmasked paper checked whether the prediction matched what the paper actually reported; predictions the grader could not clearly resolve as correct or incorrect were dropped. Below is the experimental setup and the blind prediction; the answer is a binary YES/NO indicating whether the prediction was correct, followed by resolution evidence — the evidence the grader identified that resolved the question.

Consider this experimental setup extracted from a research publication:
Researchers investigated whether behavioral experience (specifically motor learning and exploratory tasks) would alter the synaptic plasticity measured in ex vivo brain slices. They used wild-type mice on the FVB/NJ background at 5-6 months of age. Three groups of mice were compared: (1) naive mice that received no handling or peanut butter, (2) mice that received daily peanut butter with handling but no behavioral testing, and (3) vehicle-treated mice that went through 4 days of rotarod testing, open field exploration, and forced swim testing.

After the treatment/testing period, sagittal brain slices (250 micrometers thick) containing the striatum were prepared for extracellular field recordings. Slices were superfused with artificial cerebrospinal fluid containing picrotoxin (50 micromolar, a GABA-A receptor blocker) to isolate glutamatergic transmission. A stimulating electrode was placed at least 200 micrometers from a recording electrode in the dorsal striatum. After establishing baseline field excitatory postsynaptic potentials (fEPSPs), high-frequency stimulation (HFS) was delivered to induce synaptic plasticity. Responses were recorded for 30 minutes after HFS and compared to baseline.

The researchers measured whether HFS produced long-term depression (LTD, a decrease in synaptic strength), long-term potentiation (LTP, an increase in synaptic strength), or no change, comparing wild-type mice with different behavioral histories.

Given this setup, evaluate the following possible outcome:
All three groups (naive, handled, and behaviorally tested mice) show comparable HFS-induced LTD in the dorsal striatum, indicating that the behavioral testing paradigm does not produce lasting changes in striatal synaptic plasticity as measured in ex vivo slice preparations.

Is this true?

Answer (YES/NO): NO